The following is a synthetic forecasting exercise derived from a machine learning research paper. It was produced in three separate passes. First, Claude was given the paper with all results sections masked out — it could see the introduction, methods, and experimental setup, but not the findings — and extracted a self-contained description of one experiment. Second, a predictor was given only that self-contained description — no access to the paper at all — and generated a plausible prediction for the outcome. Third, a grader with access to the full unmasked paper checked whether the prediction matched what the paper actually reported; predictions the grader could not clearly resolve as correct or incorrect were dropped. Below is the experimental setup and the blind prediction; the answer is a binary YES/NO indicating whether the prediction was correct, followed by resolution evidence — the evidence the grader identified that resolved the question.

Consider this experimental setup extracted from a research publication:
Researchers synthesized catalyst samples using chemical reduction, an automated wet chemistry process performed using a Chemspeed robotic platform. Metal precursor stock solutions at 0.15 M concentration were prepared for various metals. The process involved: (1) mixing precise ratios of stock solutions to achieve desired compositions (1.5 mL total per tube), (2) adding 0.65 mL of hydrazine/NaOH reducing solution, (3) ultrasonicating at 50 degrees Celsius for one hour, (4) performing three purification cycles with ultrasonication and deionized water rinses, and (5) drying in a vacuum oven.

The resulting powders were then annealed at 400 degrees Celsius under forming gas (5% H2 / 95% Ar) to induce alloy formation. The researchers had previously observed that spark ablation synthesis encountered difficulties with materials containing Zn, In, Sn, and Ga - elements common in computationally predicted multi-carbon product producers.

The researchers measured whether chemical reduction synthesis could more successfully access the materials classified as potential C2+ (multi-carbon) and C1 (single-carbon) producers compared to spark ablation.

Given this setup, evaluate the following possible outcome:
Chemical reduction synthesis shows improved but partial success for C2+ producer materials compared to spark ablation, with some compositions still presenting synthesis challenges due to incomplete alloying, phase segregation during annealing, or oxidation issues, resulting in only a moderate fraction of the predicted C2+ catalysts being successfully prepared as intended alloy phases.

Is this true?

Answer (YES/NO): NO